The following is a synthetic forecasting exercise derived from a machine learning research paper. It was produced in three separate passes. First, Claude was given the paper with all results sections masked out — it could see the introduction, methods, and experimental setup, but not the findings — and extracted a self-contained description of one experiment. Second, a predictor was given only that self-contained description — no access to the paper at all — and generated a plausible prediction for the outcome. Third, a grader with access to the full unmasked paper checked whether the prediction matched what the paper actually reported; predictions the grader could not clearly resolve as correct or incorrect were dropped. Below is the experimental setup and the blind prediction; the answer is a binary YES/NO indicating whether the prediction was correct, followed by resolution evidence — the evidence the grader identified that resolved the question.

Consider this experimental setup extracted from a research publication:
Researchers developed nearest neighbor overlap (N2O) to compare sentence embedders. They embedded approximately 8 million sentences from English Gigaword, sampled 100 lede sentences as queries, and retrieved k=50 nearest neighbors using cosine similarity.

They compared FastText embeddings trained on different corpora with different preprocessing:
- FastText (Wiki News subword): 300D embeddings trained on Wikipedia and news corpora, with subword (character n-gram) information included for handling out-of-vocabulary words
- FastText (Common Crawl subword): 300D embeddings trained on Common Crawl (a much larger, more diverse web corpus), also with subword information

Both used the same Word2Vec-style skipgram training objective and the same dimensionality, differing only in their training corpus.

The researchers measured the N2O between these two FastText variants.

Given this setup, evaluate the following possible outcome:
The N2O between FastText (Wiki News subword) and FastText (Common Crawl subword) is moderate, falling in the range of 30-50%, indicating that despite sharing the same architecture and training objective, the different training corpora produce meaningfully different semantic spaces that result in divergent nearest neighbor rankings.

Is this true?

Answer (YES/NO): NO